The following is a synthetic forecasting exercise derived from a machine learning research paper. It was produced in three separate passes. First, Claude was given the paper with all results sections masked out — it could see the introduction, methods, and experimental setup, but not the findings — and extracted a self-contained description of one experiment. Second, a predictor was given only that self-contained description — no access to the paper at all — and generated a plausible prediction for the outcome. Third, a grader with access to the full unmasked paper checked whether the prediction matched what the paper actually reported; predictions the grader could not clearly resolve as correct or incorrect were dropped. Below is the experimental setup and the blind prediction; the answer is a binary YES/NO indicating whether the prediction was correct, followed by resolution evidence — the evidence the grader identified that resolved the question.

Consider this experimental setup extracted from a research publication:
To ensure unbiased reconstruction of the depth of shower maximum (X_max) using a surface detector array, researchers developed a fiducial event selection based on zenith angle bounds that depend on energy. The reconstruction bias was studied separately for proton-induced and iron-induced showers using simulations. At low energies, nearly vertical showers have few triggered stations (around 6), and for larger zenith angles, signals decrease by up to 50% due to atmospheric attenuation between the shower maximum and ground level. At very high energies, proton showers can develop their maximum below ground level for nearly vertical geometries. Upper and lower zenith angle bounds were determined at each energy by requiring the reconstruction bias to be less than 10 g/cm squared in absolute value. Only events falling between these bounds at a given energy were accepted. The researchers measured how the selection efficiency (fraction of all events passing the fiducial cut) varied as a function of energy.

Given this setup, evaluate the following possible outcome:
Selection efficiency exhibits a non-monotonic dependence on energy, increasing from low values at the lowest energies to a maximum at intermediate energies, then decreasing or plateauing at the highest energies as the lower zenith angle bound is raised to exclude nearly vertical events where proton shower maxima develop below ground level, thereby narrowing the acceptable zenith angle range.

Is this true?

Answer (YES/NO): NO